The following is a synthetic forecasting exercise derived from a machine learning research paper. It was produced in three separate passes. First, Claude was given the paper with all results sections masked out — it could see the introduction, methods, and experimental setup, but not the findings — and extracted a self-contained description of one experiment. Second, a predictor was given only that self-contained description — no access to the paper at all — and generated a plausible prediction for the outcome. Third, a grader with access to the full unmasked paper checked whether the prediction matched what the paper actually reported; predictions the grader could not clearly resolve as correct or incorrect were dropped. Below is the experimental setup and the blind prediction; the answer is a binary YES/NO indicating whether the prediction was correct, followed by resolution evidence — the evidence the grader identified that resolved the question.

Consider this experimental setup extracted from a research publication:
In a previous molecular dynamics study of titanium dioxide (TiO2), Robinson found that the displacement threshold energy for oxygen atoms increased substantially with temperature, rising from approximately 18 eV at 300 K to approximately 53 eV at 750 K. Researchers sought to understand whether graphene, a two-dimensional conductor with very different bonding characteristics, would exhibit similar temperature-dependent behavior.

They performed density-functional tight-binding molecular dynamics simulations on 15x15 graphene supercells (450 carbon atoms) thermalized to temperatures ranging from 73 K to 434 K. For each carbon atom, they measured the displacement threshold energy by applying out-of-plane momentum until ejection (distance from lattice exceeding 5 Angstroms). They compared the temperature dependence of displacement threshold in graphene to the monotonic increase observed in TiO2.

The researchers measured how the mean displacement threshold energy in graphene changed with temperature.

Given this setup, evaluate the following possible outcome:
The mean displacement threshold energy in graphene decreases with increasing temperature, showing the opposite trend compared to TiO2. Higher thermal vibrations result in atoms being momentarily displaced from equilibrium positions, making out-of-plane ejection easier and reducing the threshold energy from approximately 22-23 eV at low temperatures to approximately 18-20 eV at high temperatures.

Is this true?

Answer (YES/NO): NO